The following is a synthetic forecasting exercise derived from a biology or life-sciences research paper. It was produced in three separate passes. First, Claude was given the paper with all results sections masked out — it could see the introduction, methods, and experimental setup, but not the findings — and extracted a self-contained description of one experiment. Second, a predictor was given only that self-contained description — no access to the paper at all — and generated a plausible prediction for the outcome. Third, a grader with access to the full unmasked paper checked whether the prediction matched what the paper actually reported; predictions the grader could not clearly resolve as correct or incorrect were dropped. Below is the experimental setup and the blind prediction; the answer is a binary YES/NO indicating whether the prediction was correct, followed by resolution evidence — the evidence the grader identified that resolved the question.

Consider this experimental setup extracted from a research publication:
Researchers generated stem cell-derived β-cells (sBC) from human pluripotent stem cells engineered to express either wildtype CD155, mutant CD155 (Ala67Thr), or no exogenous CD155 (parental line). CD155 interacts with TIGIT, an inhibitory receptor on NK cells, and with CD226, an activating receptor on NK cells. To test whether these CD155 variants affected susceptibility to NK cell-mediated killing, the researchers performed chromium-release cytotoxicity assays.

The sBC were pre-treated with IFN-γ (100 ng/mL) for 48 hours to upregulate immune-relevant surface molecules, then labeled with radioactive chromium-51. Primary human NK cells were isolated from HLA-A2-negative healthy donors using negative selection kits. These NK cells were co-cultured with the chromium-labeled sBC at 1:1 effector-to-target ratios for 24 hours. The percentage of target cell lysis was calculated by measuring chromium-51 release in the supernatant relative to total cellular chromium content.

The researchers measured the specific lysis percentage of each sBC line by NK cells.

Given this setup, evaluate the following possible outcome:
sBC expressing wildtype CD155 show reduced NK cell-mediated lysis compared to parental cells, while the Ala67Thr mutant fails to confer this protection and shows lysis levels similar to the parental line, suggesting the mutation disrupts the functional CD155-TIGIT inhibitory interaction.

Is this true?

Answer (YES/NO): NO